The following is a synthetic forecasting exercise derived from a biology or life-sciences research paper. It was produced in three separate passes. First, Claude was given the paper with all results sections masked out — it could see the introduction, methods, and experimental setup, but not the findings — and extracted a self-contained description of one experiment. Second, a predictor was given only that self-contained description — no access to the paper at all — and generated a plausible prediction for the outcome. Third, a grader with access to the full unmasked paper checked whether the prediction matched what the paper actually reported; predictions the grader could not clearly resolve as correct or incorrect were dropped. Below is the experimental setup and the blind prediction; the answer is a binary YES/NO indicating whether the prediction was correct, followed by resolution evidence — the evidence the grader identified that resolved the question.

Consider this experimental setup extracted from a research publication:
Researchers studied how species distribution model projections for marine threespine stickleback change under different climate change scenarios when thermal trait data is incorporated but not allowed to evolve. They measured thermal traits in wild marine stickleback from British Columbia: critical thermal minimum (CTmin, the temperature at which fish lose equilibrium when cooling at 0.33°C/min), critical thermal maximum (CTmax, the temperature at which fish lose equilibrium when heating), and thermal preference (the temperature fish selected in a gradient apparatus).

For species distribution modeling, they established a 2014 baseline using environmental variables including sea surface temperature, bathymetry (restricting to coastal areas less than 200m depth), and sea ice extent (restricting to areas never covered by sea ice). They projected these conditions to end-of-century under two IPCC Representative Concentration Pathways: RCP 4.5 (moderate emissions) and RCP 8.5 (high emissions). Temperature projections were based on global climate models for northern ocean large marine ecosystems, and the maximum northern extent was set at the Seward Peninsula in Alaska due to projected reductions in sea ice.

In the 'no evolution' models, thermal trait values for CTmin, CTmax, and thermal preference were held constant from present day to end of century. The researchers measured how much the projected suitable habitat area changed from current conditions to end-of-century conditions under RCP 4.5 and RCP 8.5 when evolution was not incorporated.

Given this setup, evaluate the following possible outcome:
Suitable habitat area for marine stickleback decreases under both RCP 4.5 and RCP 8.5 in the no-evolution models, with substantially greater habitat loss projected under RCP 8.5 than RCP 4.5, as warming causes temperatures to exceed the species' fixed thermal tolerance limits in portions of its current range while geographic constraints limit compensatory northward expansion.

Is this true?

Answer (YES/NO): NO